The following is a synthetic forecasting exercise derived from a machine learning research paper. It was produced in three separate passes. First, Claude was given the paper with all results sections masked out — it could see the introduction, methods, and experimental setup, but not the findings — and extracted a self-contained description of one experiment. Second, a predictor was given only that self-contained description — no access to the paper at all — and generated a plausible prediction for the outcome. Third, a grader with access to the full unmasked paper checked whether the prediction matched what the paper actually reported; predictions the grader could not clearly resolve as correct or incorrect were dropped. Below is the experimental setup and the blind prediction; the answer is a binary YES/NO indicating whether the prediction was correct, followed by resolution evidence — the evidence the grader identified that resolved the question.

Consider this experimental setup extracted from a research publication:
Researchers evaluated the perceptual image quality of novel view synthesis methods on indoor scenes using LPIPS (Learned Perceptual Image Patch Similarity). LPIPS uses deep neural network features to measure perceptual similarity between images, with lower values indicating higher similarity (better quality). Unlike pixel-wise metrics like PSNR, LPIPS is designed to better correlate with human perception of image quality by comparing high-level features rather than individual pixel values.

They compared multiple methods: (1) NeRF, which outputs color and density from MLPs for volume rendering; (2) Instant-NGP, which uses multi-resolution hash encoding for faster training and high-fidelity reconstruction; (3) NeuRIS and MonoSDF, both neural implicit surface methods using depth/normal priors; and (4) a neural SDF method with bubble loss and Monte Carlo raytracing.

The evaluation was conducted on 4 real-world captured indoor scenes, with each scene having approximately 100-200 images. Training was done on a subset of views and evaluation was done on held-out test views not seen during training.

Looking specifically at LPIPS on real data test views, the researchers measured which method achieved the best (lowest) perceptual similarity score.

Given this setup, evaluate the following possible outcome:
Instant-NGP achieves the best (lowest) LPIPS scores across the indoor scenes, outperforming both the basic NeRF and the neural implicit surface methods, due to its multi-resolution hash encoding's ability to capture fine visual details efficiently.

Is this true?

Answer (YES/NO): YES